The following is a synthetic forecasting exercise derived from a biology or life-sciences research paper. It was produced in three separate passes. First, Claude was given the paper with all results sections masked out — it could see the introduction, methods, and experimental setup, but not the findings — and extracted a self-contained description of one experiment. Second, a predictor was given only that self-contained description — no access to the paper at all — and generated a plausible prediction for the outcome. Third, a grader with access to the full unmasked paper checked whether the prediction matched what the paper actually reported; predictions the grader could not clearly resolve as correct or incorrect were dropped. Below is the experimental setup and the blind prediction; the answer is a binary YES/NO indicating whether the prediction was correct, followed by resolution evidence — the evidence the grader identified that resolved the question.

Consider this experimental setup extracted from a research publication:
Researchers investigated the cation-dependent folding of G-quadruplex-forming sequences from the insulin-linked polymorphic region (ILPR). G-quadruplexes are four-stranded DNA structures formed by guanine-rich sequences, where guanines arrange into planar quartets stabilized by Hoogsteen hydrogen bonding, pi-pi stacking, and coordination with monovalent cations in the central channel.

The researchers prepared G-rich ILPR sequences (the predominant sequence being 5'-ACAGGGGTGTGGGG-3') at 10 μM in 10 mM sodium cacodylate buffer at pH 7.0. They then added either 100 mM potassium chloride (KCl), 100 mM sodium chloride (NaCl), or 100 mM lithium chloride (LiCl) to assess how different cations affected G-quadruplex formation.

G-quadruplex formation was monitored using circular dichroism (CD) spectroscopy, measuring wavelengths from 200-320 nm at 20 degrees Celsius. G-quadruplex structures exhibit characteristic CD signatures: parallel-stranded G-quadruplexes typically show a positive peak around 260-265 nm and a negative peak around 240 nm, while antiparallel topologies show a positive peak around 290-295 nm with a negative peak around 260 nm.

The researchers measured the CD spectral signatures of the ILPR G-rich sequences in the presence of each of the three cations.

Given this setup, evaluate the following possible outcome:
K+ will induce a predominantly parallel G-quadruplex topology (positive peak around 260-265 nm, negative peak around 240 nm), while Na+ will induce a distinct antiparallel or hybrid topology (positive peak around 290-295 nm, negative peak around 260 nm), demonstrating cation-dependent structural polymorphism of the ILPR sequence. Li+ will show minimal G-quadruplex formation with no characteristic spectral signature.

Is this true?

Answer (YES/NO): NO